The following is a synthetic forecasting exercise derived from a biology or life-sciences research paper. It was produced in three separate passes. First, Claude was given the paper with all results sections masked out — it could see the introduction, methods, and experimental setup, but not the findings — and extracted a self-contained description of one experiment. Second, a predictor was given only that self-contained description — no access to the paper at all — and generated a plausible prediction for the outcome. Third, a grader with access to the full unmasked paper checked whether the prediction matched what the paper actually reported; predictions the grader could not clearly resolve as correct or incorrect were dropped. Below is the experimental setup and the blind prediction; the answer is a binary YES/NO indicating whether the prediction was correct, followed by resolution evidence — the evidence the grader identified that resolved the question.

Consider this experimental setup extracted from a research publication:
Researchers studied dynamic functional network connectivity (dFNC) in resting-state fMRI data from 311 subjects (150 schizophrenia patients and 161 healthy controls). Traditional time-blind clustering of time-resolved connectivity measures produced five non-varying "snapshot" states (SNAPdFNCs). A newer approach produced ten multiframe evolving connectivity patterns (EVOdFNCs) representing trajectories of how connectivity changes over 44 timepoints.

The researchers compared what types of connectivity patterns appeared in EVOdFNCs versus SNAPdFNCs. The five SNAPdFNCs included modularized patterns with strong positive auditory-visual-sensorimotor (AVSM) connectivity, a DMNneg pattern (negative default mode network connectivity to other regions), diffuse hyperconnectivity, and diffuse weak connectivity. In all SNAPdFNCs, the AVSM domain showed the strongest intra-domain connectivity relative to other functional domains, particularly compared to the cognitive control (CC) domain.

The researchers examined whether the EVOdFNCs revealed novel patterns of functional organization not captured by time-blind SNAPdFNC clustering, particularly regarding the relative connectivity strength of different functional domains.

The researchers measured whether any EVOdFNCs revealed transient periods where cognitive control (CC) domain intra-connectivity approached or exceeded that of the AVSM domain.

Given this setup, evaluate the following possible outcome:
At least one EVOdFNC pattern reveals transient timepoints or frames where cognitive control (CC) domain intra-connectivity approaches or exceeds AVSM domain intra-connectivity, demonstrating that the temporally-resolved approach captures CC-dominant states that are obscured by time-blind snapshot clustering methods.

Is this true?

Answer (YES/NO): YES